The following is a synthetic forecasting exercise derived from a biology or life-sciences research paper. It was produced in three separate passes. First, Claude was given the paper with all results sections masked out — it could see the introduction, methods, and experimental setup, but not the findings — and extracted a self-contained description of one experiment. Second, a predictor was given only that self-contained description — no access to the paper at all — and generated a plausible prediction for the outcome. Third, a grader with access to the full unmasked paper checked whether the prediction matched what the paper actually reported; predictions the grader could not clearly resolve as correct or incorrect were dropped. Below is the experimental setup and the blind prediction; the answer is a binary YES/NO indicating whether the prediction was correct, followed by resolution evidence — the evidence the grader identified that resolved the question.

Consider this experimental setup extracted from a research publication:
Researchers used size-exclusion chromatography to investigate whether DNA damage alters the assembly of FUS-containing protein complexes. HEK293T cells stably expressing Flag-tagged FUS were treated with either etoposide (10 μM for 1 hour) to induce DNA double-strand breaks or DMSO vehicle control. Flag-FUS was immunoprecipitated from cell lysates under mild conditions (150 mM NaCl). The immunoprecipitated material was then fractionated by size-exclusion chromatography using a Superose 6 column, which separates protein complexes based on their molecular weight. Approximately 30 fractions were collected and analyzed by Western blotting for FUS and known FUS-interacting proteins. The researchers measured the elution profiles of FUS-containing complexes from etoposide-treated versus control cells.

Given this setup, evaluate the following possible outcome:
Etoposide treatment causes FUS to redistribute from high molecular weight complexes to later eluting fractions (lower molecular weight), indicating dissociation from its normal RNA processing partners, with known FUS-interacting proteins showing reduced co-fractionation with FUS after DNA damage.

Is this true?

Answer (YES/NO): NO